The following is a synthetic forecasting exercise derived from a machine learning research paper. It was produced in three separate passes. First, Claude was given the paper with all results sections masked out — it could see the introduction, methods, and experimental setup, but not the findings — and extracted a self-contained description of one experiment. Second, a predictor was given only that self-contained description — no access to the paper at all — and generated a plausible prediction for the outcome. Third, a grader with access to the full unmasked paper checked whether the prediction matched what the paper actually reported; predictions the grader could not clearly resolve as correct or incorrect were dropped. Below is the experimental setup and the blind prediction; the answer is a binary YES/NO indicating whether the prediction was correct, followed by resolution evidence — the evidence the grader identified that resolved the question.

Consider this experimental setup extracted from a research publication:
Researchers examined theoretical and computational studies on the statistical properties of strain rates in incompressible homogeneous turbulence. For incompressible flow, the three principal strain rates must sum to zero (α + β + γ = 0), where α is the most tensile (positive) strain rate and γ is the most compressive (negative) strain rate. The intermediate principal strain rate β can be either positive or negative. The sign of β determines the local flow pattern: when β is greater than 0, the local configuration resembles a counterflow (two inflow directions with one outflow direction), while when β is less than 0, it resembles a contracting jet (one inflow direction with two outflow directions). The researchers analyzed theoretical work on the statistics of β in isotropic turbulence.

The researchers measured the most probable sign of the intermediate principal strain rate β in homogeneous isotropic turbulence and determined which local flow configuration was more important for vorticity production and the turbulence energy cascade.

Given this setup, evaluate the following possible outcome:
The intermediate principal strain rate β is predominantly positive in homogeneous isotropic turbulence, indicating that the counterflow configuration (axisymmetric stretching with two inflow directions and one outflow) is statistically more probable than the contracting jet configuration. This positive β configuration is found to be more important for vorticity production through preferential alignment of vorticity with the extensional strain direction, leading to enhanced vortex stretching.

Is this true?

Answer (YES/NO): NO